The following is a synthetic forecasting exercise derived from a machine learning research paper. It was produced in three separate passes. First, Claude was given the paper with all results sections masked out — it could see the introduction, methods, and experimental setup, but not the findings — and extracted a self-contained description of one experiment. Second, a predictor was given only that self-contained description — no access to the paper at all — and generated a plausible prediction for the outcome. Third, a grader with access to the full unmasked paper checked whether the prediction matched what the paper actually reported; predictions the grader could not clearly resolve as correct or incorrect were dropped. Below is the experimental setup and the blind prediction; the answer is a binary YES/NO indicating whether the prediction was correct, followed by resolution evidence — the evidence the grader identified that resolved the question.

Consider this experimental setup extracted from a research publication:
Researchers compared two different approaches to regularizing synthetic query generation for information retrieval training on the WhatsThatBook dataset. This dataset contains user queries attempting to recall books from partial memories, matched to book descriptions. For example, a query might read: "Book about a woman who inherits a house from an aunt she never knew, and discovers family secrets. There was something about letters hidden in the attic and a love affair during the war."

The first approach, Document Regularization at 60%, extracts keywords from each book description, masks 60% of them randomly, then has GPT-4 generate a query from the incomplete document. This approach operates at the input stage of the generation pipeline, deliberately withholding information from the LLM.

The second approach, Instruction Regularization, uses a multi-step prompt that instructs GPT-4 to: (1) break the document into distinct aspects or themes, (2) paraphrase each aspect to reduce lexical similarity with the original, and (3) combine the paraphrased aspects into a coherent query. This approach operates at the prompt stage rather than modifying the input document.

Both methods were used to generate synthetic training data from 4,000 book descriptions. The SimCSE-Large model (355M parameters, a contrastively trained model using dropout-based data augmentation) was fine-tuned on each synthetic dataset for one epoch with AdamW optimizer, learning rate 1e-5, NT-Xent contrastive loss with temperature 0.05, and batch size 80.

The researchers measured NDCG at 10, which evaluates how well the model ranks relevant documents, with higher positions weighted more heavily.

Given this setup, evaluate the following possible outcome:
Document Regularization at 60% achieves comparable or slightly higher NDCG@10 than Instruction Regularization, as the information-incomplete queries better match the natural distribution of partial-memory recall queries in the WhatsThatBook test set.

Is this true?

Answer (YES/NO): NO